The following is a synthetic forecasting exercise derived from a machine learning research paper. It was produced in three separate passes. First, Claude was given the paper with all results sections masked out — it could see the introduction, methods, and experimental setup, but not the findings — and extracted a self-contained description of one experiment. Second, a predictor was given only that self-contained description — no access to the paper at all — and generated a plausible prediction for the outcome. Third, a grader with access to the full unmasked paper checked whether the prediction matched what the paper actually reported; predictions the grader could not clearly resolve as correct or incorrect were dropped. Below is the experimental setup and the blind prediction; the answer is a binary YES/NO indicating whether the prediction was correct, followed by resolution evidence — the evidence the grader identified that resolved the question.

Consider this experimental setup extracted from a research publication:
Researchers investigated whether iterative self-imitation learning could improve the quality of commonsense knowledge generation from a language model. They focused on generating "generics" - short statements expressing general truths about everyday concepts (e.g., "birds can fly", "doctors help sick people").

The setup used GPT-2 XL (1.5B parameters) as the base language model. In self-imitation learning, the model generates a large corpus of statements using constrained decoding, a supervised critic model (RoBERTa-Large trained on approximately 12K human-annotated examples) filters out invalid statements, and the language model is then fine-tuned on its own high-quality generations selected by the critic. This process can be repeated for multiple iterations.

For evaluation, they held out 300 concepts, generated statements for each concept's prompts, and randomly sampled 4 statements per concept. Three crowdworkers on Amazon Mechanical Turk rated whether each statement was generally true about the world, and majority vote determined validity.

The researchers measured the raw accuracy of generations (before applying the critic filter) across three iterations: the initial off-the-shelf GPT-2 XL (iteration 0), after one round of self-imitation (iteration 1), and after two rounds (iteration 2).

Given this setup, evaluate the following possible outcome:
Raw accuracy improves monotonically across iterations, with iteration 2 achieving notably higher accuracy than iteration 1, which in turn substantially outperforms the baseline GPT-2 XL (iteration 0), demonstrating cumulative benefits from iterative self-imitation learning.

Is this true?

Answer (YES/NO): NO